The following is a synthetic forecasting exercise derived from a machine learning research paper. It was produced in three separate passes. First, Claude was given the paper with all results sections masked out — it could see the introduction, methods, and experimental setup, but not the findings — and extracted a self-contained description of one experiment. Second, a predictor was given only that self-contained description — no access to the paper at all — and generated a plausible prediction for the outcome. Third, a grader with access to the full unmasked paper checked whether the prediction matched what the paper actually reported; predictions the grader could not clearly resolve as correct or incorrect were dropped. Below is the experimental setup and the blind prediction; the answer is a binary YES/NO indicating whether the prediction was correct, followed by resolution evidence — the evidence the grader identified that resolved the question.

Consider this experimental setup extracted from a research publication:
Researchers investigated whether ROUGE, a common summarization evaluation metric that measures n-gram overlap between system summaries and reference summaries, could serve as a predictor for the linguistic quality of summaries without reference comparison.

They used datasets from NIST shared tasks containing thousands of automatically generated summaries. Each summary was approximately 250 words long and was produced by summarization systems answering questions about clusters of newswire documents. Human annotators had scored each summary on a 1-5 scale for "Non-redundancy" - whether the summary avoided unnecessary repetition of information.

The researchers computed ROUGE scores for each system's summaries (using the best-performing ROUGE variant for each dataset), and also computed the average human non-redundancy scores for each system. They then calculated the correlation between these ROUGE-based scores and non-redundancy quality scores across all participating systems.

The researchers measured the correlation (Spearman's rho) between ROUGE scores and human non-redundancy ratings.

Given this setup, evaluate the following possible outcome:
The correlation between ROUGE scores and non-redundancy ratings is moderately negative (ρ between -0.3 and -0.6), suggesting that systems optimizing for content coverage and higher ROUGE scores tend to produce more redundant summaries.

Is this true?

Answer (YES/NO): NO